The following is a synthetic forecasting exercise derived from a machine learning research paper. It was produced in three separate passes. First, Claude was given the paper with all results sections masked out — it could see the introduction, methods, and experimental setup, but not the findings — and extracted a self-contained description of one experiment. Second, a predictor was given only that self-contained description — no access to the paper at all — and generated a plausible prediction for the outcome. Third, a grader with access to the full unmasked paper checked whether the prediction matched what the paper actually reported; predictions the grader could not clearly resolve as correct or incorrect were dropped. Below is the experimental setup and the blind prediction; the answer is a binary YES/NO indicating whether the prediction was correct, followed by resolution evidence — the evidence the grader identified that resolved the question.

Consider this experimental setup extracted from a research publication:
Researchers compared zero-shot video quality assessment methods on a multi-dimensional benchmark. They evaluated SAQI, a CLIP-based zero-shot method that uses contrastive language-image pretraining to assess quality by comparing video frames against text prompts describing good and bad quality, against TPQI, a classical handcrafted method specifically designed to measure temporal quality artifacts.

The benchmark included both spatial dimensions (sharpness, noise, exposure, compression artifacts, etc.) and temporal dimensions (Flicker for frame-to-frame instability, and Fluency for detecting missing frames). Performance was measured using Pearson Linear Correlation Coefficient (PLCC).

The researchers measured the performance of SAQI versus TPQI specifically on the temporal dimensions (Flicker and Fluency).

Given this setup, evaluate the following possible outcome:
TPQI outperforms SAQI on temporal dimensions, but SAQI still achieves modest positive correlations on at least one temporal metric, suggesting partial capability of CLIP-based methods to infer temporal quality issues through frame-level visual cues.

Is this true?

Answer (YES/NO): YES